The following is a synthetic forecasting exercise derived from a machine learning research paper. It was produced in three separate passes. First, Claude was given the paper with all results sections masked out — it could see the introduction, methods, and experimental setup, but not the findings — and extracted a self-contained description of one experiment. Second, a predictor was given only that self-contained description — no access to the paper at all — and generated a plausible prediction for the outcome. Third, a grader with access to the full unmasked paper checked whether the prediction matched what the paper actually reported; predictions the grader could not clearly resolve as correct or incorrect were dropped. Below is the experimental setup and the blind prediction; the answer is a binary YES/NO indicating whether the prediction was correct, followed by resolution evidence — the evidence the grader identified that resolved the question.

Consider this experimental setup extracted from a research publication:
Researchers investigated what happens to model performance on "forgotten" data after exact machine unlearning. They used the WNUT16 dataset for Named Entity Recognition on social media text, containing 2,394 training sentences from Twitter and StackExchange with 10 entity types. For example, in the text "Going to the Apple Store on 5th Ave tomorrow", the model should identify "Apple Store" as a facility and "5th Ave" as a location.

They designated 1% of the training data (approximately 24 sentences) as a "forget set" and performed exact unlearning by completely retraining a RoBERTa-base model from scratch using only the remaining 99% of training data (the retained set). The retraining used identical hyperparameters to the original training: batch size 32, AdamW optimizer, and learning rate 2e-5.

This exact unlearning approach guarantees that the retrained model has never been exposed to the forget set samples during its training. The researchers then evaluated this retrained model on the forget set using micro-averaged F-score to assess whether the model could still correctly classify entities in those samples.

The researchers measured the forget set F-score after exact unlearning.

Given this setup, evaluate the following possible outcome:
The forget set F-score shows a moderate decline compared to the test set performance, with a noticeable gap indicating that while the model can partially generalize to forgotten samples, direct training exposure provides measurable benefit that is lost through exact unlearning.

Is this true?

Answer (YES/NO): NO